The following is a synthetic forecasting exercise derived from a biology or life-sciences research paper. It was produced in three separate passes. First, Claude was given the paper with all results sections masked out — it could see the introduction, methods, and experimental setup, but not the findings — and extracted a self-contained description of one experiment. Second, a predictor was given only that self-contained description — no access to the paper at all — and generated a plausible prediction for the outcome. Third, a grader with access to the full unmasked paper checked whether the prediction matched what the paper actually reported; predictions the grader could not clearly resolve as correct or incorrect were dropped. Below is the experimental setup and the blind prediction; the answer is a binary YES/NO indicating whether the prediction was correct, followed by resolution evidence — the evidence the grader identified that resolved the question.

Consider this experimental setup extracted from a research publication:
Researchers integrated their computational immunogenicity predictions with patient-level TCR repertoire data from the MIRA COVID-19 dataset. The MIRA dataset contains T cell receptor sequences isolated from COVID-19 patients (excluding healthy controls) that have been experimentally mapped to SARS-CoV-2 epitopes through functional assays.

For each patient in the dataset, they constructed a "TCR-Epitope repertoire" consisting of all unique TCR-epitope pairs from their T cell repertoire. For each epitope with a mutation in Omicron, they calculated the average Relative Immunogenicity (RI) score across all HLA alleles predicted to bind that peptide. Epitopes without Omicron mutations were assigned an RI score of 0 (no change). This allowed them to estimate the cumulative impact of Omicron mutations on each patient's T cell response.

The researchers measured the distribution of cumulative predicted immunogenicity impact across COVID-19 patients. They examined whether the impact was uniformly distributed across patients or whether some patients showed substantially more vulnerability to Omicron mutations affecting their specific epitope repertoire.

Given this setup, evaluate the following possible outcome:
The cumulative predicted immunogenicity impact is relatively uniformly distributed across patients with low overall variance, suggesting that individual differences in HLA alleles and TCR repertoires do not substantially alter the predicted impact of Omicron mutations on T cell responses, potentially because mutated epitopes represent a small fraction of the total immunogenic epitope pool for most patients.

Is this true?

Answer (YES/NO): NO